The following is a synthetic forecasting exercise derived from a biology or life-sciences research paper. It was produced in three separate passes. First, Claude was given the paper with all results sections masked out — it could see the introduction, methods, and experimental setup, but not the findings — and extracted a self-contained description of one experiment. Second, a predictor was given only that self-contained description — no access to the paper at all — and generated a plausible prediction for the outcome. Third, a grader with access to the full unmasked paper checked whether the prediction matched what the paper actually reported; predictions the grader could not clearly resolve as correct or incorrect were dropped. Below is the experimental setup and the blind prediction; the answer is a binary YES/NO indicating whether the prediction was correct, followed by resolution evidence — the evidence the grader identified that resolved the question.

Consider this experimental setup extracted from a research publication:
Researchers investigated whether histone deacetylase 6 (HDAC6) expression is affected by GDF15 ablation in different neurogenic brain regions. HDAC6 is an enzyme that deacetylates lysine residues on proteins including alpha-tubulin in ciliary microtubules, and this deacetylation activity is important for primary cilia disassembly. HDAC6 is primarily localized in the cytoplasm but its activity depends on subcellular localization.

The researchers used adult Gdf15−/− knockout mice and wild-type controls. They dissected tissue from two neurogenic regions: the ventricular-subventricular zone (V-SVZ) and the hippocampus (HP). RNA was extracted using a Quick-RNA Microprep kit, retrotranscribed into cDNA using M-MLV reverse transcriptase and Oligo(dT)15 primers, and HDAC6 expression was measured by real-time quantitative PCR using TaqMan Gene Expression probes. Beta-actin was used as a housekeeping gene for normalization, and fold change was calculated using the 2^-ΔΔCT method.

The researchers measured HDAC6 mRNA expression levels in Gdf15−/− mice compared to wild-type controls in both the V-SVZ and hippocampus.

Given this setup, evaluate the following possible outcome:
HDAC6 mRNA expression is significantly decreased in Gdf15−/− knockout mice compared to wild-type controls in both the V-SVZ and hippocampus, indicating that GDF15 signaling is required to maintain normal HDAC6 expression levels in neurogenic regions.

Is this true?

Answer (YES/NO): NO